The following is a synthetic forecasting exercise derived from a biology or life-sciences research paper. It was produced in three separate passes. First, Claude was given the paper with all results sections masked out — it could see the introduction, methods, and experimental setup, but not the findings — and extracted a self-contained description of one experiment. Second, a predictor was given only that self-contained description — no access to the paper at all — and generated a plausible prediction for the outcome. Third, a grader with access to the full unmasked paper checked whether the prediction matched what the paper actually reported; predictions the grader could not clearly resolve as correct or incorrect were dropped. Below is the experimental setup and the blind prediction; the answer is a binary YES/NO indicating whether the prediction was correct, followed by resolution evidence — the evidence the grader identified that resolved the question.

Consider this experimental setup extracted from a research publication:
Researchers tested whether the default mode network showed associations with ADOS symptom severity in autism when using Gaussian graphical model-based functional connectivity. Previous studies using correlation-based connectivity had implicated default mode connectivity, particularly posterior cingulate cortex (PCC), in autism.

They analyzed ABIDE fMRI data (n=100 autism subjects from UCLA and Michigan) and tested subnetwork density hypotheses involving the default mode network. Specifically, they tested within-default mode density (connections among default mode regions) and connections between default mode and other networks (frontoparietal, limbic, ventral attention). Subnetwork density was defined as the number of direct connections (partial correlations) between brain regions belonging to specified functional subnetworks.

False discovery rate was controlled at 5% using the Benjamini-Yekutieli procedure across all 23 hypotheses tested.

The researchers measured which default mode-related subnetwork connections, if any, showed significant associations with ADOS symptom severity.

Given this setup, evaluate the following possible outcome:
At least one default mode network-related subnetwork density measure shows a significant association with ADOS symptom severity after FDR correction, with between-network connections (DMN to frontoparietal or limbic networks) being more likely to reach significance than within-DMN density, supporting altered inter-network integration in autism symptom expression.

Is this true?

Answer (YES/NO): YES